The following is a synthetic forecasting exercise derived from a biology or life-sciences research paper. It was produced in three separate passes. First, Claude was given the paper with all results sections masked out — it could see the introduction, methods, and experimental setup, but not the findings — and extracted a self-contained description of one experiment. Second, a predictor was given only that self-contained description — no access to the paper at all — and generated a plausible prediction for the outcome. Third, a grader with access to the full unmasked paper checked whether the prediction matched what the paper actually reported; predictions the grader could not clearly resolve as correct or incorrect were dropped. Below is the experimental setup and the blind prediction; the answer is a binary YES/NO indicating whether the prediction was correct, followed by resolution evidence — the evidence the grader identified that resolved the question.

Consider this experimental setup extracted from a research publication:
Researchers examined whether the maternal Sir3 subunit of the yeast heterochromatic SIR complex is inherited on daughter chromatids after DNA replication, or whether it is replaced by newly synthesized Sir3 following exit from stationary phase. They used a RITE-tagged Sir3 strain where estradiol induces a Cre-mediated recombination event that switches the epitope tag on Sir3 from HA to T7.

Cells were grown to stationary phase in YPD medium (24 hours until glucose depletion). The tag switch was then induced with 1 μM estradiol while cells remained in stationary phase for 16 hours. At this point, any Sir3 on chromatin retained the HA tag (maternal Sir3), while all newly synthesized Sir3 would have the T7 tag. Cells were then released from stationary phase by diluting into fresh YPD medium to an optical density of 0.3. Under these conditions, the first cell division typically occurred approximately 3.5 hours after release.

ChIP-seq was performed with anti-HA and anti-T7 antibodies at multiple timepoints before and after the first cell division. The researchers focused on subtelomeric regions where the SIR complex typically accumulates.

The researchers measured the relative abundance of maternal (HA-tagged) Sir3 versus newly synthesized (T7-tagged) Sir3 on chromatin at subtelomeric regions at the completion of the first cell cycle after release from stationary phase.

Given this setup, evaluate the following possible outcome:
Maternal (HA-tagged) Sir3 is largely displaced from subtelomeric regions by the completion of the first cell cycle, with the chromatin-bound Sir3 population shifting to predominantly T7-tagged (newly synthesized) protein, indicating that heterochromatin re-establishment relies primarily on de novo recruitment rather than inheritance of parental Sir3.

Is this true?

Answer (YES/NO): YES